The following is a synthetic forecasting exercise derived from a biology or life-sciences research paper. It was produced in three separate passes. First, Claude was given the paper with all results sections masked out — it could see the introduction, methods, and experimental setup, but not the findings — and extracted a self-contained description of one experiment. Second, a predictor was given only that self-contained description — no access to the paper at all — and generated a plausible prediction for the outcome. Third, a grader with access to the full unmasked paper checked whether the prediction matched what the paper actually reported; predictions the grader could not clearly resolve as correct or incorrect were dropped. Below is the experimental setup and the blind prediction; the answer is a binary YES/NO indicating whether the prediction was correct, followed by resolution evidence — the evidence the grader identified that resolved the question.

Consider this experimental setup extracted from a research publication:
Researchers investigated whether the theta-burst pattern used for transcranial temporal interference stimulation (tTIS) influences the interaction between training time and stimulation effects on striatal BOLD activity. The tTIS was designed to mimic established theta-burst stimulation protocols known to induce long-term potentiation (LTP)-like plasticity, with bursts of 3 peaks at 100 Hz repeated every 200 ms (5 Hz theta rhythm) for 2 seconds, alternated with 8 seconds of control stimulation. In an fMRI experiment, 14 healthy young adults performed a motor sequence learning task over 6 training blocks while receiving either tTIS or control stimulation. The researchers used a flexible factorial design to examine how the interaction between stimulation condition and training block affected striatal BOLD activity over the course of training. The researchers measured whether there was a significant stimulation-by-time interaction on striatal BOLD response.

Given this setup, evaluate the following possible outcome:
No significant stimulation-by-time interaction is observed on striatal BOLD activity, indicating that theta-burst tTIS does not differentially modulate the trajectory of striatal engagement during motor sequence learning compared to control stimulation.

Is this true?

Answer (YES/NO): NO